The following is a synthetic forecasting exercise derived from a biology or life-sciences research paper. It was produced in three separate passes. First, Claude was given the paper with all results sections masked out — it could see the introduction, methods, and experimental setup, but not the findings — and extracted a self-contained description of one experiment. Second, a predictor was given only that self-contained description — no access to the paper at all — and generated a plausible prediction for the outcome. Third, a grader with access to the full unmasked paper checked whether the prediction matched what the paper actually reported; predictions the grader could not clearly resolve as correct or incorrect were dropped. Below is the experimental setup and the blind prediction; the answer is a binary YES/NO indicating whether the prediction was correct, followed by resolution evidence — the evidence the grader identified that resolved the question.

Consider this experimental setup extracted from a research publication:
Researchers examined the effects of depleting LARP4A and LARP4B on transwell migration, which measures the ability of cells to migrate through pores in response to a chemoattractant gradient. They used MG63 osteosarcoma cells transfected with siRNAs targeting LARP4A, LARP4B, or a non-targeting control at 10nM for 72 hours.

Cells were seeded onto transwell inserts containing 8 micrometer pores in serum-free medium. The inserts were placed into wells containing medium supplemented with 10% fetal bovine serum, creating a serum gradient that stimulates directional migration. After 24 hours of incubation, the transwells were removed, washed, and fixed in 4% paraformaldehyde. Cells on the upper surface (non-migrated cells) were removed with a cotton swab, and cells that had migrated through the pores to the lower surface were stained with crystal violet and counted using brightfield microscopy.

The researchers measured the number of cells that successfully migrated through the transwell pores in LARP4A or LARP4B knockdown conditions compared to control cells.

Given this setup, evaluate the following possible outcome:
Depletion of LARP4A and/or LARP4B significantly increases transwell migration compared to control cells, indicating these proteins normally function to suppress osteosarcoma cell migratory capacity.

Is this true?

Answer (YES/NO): NO